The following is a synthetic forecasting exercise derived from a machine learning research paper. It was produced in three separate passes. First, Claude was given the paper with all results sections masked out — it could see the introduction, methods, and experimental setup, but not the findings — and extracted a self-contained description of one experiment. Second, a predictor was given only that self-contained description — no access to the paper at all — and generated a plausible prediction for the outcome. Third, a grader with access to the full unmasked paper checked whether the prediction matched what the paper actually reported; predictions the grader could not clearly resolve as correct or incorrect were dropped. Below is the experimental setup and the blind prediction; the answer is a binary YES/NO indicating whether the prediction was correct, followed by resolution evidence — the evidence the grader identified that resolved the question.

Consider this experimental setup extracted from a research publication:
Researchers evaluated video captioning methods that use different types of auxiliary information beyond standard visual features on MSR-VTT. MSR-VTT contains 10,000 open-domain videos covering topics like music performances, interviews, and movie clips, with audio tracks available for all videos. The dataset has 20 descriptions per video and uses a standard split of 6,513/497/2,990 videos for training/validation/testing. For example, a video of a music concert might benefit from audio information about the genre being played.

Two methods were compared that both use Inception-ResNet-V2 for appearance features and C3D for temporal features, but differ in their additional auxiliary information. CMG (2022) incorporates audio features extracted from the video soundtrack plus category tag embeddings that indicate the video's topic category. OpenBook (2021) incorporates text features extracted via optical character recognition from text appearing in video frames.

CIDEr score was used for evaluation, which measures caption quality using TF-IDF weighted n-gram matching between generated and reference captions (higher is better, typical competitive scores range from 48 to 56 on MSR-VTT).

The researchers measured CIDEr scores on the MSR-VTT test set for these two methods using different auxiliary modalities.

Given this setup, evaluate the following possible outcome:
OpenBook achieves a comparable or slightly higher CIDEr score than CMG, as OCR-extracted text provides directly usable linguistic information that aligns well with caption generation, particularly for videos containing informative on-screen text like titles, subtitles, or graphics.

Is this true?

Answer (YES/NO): NO